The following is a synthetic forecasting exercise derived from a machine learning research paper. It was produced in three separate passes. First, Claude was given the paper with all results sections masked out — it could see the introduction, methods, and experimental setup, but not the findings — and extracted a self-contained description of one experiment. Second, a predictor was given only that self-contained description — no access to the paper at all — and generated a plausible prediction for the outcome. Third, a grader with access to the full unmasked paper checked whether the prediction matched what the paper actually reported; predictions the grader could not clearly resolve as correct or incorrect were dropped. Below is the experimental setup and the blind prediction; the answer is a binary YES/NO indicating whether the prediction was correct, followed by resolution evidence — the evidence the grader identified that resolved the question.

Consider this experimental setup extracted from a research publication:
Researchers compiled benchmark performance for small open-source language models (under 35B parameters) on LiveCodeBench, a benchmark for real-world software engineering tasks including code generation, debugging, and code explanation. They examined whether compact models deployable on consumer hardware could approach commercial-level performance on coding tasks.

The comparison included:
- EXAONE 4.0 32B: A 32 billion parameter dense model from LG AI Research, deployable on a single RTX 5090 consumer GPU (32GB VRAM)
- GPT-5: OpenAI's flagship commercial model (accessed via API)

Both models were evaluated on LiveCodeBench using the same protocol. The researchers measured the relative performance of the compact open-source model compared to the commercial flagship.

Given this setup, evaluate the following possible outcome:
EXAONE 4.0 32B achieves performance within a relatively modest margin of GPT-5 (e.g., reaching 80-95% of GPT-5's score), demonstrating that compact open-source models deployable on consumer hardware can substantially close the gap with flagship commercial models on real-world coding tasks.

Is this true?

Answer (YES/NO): NO